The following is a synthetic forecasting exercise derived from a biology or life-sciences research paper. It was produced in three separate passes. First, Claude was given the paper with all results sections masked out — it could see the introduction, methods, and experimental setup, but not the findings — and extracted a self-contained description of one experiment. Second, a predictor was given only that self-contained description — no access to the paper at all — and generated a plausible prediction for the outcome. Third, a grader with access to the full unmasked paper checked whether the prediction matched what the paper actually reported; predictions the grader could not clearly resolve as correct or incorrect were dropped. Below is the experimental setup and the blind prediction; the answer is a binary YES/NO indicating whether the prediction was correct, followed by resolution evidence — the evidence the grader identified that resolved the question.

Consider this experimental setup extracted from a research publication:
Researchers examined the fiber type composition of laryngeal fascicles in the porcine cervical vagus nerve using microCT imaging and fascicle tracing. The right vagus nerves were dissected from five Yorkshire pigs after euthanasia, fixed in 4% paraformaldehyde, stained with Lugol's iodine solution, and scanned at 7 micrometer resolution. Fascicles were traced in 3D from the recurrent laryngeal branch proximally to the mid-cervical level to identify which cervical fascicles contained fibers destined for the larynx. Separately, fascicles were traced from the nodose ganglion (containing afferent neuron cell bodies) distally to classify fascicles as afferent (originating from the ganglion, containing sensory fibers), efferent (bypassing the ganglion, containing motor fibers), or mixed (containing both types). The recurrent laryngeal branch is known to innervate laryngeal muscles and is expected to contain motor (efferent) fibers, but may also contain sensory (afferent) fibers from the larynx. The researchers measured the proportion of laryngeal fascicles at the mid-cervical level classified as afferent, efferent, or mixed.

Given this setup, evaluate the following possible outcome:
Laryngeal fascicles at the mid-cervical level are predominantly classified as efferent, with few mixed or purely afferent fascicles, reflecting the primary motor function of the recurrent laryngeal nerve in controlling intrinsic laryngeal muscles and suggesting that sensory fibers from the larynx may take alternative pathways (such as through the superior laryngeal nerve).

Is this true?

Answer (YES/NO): YES